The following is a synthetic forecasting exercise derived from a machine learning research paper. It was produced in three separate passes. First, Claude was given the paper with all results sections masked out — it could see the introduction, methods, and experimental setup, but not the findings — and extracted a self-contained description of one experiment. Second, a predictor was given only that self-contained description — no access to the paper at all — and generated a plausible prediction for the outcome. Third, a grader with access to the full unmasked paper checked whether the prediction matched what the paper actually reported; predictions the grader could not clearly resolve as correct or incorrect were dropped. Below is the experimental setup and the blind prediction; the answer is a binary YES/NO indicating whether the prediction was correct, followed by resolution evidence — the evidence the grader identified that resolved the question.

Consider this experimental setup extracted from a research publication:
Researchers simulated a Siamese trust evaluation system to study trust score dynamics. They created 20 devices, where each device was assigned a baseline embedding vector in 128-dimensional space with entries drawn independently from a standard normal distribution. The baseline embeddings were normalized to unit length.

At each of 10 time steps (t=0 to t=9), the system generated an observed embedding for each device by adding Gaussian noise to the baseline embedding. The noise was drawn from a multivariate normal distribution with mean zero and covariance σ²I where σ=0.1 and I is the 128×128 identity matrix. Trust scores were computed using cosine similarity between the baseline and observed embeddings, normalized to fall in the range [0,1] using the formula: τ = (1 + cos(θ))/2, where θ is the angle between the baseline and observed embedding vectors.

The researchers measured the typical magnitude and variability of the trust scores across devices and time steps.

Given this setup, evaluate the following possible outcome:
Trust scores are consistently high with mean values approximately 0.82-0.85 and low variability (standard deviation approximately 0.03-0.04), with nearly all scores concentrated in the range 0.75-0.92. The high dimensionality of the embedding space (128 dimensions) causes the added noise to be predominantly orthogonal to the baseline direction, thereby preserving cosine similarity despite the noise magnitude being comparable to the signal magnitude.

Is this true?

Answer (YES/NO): NO